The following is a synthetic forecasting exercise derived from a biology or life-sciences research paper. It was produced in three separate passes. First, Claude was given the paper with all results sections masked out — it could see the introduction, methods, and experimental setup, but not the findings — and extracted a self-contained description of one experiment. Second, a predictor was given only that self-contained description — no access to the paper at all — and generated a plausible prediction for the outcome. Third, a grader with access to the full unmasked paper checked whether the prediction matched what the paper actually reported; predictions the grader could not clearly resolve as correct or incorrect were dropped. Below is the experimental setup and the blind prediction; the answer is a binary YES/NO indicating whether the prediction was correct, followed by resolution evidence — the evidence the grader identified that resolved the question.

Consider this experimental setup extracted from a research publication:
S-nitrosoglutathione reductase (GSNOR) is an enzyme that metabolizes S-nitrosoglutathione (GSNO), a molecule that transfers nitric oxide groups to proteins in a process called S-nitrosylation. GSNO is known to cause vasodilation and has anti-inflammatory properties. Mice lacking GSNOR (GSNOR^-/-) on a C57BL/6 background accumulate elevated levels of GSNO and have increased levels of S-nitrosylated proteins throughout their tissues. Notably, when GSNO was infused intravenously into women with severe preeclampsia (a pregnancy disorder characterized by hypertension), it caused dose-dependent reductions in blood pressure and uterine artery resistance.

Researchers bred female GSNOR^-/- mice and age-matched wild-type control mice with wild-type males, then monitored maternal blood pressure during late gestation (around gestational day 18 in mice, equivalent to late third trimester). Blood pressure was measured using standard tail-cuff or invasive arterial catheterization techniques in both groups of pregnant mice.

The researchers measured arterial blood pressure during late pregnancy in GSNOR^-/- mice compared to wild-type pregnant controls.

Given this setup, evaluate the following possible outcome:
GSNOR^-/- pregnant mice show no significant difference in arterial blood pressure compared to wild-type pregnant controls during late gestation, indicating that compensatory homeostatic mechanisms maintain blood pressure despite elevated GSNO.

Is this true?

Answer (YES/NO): NO